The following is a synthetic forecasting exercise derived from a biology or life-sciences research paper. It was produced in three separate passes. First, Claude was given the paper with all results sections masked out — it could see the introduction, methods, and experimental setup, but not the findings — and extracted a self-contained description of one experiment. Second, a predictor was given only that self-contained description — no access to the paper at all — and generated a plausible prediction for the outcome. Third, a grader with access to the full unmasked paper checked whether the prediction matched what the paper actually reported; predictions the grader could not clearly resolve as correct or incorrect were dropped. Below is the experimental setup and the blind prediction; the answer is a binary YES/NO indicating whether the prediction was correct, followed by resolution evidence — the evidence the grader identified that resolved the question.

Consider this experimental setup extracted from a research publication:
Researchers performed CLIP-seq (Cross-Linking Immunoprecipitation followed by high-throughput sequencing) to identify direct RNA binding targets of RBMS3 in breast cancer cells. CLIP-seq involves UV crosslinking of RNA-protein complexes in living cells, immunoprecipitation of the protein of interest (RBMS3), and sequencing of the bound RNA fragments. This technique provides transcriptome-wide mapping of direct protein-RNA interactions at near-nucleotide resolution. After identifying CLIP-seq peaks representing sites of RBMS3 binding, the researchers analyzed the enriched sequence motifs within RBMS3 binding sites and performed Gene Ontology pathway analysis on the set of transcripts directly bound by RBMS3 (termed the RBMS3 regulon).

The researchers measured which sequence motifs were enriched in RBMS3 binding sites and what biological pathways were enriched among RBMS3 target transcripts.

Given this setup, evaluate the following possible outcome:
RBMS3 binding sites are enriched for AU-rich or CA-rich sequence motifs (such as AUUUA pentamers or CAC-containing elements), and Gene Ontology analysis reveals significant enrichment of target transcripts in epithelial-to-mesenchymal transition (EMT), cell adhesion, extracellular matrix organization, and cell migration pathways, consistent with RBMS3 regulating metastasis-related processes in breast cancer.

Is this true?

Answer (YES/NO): NO